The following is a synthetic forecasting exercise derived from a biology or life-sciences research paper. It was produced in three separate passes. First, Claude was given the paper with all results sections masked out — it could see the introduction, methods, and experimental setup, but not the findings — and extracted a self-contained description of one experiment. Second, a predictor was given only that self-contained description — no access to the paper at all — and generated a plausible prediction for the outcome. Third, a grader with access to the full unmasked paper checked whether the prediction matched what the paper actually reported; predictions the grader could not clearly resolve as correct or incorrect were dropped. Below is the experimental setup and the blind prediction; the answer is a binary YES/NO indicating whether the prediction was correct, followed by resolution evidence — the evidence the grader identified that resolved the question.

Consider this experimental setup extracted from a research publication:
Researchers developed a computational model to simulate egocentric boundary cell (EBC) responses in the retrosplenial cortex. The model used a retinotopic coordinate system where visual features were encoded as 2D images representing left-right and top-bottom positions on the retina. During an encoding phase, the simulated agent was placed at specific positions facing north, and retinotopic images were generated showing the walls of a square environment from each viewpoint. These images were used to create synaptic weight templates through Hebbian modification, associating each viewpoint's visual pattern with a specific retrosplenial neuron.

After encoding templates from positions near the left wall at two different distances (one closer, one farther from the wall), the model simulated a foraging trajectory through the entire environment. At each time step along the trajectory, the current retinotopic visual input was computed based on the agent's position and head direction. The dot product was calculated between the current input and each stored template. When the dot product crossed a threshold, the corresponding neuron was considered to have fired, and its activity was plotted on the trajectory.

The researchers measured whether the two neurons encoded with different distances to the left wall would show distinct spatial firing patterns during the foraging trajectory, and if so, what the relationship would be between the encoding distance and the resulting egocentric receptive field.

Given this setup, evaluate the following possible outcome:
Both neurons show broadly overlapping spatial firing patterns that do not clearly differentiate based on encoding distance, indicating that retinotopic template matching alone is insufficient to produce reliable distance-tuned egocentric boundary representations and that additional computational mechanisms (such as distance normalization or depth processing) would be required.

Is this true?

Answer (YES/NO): NO